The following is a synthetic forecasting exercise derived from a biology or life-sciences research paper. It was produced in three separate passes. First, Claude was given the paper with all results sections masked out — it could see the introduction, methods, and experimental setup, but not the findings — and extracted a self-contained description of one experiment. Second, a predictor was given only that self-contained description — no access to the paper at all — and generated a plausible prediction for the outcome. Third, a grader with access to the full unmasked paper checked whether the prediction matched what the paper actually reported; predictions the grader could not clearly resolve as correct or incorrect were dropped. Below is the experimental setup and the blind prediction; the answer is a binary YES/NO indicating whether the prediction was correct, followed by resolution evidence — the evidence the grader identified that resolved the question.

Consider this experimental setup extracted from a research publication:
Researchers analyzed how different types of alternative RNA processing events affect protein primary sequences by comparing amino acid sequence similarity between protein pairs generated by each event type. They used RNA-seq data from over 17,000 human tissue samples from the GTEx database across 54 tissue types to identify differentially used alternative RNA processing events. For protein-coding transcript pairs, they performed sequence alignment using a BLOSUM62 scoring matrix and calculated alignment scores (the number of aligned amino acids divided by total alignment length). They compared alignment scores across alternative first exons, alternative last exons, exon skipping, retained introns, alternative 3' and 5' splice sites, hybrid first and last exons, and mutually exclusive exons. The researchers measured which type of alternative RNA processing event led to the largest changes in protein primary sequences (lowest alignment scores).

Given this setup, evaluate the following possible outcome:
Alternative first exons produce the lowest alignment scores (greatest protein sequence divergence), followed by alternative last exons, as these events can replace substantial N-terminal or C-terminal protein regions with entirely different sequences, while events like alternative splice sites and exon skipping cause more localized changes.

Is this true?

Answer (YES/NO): NO